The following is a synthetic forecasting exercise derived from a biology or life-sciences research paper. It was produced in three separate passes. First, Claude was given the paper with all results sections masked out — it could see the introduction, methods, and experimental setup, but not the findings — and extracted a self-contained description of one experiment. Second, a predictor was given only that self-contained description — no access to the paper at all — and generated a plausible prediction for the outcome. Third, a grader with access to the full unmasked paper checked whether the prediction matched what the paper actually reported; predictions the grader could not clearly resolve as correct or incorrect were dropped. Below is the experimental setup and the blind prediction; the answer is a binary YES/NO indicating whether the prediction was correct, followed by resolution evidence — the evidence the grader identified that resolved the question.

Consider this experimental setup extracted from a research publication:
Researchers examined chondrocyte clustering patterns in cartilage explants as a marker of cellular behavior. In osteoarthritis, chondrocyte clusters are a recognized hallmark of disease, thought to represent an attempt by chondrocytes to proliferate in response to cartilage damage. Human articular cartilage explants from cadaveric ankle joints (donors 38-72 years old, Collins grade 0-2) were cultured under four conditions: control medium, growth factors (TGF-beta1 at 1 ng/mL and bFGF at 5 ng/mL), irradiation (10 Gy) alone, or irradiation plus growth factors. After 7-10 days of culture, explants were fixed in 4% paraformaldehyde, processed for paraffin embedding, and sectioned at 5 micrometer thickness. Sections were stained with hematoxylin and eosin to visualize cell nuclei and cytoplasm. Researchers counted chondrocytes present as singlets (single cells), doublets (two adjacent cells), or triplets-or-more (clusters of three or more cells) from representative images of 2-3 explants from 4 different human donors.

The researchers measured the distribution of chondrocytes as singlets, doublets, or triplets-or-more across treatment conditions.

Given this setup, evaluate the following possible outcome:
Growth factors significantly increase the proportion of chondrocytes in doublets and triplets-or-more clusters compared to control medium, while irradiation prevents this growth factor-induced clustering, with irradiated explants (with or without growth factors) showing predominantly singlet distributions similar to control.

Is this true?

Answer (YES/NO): NO